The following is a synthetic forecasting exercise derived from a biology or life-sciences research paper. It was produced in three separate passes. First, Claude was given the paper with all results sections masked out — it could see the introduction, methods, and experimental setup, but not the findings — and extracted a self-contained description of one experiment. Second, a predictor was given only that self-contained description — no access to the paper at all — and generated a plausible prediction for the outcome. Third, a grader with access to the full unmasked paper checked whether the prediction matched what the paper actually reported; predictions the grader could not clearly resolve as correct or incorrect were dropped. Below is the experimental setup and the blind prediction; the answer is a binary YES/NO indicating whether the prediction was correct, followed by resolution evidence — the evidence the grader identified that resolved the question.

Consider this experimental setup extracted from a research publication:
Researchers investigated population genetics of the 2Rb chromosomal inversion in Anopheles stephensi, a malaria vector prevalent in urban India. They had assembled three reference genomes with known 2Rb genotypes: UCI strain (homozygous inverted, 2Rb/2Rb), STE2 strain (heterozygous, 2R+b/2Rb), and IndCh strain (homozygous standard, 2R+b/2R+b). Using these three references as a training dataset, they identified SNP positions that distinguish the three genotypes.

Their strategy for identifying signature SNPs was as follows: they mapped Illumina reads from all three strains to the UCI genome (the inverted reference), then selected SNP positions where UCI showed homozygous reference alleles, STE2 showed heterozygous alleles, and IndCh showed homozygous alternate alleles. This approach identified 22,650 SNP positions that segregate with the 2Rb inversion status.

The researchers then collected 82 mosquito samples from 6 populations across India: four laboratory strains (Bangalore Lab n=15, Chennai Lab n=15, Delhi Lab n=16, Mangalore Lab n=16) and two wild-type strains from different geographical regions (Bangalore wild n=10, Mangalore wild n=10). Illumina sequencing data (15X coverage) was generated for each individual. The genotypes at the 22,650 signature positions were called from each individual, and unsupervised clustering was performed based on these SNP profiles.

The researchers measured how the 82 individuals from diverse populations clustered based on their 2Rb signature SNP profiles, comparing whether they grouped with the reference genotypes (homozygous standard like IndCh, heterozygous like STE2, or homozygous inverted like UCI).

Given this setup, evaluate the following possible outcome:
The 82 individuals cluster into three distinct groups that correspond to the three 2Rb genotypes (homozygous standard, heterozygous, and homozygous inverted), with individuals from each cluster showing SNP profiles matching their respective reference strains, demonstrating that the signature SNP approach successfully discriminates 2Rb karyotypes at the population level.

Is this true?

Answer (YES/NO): NO